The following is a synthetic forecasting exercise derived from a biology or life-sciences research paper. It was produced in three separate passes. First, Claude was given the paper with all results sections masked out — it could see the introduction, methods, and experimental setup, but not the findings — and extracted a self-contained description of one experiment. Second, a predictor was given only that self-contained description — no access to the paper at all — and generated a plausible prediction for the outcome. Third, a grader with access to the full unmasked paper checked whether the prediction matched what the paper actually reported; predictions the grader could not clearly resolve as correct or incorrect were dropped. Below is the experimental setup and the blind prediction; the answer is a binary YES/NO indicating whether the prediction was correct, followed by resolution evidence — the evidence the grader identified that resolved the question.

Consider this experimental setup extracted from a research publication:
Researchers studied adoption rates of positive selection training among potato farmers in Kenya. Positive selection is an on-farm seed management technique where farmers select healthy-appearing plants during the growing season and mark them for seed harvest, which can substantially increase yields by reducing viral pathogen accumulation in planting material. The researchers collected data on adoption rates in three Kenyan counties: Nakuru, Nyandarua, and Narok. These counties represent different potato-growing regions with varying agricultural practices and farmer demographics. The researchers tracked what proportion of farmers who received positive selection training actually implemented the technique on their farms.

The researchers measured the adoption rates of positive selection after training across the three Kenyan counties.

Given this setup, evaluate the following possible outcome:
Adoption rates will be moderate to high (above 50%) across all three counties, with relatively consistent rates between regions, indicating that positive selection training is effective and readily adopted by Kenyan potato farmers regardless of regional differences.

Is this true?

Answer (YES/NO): NO